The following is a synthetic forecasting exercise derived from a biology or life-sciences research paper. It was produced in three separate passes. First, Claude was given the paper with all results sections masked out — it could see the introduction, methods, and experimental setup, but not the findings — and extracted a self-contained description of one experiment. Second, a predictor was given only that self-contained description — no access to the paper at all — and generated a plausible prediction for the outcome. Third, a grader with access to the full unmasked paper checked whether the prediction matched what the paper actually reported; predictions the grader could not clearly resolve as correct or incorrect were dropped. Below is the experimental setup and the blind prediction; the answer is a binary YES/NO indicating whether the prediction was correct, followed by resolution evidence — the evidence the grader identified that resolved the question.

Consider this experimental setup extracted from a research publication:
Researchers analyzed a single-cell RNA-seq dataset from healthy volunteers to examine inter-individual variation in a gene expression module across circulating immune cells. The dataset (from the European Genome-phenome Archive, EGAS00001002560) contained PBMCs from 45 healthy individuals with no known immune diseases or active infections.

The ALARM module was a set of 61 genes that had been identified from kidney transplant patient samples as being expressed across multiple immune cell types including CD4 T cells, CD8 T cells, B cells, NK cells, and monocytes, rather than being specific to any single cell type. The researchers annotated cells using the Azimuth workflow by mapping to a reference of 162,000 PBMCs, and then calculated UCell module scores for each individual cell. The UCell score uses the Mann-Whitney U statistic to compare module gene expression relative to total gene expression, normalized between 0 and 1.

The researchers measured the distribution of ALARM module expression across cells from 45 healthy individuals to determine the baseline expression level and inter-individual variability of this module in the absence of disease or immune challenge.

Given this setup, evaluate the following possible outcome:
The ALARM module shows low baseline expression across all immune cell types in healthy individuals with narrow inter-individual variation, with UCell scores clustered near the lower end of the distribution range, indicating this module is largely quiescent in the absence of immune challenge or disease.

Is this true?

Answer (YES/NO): NO